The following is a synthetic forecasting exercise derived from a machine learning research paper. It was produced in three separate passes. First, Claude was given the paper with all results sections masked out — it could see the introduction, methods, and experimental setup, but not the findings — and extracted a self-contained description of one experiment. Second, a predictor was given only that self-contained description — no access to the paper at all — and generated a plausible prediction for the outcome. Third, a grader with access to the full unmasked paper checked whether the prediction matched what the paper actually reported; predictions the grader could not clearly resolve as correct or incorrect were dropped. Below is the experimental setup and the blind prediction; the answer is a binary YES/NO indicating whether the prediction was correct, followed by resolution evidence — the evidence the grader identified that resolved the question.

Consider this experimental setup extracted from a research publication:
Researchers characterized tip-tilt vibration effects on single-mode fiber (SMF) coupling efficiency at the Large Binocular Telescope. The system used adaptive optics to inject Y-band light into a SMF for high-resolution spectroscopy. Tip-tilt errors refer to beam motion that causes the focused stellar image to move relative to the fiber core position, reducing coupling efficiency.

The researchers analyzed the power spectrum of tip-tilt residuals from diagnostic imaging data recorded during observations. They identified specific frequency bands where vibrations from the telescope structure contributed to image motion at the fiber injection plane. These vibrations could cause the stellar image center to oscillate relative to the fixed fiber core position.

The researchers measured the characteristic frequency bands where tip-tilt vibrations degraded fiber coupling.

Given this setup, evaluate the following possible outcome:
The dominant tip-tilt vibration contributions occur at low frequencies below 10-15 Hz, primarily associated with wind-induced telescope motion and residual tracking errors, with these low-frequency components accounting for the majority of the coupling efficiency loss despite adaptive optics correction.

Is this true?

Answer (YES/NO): NO